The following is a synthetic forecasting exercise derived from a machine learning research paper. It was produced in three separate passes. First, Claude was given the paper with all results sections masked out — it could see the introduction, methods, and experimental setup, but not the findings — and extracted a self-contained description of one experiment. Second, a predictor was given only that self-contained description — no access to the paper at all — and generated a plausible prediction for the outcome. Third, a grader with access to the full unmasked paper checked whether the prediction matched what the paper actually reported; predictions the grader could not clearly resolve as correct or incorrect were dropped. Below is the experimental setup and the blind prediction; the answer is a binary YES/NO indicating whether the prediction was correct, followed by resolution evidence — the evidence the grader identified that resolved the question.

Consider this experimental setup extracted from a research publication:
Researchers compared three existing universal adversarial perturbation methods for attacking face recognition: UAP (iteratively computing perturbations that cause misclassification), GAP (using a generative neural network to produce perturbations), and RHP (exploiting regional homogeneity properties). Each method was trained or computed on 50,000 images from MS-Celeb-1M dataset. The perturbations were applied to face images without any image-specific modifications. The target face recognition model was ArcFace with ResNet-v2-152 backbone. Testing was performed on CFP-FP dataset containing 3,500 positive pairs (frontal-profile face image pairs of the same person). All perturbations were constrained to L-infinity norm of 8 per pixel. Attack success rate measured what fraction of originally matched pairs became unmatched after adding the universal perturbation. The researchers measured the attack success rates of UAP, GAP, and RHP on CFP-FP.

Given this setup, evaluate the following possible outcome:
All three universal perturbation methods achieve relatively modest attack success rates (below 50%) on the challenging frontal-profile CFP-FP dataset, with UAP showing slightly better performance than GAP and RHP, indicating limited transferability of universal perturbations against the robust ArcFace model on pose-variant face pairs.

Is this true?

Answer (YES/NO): YES